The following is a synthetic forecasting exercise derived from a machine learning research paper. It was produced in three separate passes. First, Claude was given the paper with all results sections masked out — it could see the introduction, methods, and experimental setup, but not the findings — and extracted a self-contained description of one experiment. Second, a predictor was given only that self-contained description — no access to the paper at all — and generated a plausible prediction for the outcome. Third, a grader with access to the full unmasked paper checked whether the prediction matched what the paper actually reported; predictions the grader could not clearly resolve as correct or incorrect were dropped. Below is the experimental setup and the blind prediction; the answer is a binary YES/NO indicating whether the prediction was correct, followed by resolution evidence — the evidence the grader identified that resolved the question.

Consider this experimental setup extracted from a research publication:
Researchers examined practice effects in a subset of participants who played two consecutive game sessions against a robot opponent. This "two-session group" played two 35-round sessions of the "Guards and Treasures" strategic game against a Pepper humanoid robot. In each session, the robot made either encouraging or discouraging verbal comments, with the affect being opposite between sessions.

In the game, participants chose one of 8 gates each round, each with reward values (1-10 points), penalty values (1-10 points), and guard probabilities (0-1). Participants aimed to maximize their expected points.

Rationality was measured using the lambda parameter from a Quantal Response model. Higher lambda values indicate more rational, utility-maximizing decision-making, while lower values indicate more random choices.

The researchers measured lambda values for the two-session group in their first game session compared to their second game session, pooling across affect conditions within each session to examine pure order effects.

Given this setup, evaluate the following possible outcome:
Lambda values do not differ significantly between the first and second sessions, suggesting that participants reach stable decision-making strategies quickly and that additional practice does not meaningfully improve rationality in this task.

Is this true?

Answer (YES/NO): NO